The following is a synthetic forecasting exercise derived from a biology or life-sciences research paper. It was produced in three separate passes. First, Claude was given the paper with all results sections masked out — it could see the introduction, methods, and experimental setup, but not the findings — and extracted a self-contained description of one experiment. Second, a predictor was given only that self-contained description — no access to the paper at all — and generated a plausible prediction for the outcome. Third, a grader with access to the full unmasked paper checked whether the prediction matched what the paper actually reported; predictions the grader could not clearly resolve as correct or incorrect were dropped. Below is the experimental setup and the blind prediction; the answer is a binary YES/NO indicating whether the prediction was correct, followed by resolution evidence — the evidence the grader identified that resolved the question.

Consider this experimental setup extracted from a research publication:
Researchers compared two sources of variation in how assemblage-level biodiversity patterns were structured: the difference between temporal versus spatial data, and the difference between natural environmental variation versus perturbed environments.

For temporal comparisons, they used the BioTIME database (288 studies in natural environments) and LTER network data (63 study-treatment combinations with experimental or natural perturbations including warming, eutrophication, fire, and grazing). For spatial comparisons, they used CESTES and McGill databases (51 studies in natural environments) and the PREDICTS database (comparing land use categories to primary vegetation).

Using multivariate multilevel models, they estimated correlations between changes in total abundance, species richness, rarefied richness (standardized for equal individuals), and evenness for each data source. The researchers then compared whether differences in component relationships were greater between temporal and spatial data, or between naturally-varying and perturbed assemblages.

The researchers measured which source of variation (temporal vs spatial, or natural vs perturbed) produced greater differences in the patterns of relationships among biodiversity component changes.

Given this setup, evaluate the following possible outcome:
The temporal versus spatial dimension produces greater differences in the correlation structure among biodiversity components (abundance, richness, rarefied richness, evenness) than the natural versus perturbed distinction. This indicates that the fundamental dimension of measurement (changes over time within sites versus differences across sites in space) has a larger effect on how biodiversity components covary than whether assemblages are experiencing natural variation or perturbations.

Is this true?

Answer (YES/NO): YES